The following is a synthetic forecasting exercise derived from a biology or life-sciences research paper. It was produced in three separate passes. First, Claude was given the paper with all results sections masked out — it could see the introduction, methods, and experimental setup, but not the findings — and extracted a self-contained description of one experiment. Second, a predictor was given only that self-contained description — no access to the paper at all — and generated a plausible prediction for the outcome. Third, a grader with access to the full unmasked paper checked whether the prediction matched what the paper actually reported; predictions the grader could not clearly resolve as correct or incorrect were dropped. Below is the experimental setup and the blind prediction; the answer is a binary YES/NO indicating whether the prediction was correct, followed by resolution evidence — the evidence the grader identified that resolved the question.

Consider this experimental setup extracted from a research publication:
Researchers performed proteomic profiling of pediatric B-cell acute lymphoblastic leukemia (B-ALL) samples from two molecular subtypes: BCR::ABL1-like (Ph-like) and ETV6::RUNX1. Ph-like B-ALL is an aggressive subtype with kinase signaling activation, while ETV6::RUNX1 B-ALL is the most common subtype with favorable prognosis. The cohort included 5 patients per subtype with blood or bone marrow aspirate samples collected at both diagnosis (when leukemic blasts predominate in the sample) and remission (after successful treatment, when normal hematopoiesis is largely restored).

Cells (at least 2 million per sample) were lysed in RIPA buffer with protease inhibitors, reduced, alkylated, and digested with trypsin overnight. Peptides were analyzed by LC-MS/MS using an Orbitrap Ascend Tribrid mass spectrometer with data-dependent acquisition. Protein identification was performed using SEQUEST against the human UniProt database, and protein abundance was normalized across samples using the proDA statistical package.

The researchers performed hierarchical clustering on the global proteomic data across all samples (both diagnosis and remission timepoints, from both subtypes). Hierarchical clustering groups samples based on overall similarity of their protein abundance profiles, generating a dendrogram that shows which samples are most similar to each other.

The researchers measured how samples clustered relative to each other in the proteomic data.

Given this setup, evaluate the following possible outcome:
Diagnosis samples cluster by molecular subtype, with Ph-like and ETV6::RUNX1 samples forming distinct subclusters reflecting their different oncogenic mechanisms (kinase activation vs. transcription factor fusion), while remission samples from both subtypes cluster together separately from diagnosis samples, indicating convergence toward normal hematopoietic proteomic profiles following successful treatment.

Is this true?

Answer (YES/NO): YES